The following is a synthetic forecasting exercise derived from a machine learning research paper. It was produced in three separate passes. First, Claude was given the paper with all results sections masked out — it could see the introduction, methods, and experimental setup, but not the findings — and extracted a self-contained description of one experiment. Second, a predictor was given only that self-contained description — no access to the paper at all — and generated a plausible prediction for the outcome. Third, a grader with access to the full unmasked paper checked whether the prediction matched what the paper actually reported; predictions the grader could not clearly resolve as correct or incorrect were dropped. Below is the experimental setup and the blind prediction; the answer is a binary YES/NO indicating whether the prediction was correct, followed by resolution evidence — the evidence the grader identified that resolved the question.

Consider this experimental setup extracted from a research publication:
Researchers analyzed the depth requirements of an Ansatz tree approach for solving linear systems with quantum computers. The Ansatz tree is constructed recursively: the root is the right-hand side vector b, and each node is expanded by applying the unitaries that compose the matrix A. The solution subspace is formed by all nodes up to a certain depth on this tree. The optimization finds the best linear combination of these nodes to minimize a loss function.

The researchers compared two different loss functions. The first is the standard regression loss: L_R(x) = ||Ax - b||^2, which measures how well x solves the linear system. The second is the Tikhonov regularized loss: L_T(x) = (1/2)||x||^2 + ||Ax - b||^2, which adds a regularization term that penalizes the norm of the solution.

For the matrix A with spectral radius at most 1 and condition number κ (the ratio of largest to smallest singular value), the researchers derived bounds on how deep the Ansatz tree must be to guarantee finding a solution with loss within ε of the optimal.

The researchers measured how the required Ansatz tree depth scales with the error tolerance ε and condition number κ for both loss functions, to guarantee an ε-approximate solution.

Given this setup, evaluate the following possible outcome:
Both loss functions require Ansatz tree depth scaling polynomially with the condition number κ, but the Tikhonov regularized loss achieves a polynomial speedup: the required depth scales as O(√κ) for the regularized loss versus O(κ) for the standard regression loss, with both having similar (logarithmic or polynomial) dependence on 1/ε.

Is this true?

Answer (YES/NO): NO